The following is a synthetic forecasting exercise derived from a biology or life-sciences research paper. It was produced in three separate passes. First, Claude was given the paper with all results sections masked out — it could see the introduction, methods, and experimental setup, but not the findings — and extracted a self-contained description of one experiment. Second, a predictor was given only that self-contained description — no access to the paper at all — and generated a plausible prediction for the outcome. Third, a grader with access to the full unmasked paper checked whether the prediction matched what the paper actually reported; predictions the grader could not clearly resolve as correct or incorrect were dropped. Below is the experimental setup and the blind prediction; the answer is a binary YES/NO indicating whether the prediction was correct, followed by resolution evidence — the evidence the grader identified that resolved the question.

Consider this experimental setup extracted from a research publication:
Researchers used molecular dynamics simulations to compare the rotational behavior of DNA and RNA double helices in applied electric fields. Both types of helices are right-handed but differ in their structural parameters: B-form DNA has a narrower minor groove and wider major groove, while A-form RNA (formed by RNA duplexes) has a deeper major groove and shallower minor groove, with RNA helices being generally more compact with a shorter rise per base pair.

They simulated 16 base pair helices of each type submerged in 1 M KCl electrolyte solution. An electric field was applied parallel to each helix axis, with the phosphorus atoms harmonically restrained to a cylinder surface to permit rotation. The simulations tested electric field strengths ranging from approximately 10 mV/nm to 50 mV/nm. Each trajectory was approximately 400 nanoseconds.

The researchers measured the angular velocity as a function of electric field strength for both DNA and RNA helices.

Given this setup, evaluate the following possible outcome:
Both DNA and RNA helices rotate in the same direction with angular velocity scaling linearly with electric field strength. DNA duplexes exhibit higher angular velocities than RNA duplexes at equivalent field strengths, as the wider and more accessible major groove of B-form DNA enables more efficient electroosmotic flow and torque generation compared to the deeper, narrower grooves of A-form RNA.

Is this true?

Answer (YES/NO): YES